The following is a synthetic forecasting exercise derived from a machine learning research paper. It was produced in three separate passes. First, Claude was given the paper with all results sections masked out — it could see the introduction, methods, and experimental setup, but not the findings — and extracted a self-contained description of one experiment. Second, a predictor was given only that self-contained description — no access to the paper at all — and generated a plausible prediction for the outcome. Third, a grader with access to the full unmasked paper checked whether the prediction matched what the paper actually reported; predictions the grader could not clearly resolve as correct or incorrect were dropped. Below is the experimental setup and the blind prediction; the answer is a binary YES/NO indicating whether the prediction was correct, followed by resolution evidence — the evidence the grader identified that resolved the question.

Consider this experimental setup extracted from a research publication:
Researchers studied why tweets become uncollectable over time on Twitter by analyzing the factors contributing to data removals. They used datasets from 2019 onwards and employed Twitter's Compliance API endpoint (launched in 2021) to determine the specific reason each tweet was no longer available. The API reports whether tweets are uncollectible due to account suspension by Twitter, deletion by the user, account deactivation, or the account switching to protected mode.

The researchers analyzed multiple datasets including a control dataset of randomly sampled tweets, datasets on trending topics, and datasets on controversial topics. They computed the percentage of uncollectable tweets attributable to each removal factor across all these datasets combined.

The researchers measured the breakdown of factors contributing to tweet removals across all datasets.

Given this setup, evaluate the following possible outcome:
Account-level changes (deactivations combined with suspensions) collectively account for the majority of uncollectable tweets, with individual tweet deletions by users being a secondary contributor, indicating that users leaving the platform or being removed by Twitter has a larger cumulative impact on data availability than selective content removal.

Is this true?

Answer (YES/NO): YES